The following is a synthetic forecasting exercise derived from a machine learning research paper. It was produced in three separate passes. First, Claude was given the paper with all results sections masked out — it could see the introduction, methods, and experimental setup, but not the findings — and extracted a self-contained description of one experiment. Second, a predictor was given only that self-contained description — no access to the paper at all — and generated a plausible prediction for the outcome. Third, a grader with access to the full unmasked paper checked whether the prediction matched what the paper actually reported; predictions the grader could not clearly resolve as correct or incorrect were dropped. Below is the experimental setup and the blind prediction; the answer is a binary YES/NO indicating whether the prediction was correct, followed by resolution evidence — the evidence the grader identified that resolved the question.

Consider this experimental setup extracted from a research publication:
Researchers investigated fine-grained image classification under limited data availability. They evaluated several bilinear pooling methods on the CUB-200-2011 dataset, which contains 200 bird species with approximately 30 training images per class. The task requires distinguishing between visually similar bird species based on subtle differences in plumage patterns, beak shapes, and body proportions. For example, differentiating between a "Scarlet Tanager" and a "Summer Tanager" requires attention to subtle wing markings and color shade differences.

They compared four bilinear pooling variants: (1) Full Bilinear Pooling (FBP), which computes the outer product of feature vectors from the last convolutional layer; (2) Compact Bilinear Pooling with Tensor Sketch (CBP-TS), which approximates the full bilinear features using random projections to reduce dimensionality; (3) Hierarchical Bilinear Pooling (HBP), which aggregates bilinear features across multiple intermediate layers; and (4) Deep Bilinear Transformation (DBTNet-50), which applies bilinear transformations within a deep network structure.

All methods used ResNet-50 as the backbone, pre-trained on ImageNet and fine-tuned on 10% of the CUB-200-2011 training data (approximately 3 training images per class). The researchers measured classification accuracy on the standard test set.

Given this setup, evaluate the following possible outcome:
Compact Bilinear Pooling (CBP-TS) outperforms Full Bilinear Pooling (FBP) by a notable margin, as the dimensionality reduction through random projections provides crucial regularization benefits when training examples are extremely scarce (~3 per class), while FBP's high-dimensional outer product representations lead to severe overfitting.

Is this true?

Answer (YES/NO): NO